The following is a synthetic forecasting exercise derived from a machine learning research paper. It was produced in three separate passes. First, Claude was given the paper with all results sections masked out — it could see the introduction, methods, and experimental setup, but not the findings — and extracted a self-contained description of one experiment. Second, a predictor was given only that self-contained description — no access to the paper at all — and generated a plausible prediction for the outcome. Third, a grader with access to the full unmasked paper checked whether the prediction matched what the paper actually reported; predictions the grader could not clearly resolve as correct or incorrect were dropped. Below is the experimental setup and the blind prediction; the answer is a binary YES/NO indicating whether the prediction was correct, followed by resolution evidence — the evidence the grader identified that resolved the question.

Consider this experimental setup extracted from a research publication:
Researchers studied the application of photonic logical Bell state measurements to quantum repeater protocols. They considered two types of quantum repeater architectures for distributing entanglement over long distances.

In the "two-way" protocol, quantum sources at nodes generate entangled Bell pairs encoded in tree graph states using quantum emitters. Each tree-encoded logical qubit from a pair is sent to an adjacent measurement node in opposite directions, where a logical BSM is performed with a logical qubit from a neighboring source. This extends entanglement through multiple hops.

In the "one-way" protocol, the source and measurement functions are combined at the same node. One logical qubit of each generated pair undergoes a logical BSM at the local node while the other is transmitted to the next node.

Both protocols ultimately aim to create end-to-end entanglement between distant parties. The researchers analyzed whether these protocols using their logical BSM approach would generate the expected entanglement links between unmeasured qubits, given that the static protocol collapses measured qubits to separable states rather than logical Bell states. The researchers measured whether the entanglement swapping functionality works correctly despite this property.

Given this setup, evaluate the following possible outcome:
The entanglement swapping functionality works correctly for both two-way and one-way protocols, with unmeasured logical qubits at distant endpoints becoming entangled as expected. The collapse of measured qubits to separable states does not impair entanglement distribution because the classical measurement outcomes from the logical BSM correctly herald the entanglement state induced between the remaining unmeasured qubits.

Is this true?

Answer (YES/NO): YES